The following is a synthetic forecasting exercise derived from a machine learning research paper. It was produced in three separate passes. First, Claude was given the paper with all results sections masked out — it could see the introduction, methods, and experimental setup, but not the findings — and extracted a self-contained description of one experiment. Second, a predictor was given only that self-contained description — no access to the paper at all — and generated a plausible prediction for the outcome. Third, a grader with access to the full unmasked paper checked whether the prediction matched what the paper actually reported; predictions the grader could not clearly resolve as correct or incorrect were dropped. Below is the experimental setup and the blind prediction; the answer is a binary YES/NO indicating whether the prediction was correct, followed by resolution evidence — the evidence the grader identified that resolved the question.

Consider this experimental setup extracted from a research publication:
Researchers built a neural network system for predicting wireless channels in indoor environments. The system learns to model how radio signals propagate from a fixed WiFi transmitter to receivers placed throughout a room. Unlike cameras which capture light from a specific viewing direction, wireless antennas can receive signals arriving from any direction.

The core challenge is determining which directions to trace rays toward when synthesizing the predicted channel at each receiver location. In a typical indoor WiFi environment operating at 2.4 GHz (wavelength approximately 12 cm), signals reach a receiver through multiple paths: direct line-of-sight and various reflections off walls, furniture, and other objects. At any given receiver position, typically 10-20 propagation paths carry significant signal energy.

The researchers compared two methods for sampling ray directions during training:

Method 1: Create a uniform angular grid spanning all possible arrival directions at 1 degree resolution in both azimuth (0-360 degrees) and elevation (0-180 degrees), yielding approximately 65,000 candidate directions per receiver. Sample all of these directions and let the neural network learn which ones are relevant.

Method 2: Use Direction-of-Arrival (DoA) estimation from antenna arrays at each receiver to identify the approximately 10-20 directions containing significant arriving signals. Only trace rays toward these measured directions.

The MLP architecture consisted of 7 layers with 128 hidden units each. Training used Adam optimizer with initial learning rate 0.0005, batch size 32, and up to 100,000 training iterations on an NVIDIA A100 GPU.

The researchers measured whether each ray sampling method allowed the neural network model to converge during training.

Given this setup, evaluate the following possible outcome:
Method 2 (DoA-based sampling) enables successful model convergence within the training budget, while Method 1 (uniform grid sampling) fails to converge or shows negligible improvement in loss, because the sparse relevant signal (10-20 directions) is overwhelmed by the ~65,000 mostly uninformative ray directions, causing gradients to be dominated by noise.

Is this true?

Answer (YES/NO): YES